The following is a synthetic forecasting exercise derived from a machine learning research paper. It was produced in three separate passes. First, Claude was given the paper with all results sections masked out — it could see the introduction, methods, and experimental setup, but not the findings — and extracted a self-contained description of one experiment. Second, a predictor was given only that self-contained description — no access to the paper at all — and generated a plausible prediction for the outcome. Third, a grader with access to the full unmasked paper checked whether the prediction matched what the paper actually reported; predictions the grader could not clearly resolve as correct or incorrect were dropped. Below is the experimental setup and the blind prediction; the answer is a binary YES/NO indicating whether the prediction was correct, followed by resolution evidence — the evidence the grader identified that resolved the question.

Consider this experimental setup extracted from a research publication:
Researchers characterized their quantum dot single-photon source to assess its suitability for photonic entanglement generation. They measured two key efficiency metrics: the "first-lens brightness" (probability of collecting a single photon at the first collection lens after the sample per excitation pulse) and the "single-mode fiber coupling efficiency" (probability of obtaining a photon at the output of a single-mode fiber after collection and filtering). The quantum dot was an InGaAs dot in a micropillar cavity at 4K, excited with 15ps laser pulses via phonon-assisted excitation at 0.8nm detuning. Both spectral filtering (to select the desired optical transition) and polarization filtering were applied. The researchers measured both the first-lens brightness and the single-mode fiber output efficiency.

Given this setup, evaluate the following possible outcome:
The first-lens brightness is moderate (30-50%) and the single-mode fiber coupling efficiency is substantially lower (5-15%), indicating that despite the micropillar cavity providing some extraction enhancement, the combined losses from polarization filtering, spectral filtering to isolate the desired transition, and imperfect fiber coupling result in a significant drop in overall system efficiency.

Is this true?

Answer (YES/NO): YES